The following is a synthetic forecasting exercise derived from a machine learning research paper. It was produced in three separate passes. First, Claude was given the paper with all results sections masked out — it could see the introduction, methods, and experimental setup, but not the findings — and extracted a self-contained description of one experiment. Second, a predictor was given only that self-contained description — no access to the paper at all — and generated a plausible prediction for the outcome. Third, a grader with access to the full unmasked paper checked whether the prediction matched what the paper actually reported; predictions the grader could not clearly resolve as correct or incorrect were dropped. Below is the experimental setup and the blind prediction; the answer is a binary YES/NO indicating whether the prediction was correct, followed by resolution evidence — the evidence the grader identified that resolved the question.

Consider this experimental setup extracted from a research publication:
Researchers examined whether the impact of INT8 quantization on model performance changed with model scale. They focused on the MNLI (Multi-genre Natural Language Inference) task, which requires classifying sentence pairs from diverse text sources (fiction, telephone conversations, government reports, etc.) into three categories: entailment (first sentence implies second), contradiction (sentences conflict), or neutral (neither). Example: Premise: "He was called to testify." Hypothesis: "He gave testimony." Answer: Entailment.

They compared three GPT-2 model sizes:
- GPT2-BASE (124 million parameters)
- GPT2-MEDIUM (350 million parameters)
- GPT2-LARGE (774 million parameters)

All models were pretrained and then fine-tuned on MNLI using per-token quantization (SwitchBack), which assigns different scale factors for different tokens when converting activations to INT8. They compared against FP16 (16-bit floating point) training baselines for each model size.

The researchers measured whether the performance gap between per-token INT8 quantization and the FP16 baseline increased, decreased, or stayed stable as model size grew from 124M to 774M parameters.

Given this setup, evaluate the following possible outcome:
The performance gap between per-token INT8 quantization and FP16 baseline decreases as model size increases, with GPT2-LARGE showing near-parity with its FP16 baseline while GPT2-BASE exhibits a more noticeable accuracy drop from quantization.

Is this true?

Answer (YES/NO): NO